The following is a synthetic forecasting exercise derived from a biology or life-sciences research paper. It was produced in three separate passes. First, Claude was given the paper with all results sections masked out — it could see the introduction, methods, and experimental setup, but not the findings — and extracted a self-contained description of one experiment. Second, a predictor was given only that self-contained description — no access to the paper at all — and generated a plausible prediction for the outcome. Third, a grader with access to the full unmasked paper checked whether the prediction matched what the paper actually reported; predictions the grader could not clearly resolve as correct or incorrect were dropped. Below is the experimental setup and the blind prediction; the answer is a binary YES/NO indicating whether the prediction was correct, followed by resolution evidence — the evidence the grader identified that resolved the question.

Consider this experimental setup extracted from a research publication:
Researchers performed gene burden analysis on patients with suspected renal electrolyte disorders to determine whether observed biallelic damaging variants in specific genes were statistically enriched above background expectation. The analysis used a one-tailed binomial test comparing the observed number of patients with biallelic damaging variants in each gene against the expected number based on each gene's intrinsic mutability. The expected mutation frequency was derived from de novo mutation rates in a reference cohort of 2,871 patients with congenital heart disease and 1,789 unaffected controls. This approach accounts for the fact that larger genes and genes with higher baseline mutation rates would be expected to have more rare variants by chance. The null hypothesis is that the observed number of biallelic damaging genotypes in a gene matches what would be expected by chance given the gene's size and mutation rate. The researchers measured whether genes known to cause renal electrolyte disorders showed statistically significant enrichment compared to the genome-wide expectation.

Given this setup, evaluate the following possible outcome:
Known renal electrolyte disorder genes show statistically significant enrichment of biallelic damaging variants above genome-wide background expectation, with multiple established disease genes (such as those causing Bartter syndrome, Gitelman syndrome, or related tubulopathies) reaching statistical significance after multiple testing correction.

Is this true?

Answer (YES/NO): YES